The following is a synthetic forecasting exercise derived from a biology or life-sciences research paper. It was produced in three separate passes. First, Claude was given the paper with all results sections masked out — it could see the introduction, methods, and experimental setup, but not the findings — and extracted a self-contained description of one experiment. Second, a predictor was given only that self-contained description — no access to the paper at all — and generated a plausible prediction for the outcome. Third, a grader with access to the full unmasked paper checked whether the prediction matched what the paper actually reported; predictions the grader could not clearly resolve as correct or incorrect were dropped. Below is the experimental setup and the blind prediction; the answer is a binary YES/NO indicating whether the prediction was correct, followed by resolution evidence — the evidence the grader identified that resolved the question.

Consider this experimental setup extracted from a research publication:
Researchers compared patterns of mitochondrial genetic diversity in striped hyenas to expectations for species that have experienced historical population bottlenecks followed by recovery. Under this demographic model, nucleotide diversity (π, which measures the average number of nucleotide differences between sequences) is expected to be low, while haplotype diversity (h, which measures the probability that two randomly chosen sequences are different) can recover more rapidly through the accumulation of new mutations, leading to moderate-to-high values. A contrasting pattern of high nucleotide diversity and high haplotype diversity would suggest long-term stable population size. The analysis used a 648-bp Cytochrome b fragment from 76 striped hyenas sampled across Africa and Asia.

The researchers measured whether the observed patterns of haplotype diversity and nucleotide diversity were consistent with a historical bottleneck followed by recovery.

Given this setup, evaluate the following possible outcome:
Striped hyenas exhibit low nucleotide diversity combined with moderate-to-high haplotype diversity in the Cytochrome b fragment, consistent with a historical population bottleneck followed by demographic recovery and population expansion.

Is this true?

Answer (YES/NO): YES